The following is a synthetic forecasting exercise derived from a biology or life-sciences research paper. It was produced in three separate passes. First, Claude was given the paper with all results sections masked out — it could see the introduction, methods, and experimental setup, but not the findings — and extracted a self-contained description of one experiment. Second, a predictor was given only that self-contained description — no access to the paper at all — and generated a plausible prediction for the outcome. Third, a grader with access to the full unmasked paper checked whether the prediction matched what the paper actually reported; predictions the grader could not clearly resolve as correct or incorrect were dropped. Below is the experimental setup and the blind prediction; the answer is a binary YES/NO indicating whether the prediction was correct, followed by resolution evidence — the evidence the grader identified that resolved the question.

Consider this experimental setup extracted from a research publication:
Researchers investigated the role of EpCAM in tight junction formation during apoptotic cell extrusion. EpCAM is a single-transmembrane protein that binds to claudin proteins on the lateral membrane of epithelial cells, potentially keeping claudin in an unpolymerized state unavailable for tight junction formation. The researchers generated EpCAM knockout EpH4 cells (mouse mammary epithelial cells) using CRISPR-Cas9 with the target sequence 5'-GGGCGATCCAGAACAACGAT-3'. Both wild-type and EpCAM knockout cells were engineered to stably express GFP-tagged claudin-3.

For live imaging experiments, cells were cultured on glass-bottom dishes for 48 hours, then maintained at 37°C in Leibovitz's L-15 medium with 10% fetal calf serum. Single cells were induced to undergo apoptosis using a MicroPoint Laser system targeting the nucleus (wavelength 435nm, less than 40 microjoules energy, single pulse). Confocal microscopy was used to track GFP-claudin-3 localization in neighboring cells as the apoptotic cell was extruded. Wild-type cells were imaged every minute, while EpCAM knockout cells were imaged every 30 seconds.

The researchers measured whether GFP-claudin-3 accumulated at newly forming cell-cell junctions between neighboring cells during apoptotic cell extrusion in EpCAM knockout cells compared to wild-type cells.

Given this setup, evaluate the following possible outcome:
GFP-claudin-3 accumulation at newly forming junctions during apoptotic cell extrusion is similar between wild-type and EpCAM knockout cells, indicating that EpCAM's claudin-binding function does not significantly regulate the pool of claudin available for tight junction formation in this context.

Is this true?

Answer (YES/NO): NO